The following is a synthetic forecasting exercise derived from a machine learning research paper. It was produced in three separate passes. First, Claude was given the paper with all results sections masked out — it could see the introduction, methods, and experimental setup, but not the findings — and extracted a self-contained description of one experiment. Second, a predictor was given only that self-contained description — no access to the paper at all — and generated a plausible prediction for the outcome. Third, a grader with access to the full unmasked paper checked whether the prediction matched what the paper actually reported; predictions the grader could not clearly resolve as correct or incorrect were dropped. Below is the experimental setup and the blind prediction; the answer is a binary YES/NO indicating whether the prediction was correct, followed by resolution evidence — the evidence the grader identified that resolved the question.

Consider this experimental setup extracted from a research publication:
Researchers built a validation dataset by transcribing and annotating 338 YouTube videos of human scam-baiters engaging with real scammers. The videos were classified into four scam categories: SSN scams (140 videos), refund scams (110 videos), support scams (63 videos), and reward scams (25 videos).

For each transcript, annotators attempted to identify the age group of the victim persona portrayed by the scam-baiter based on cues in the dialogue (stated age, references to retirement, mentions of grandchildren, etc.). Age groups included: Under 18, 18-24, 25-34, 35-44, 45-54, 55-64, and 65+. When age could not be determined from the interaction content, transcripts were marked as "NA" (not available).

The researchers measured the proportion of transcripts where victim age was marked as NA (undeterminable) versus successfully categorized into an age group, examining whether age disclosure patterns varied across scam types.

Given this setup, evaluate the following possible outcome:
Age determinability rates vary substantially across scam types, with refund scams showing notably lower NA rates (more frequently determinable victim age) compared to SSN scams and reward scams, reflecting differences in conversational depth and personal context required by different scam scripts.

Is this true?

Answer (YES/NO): NO